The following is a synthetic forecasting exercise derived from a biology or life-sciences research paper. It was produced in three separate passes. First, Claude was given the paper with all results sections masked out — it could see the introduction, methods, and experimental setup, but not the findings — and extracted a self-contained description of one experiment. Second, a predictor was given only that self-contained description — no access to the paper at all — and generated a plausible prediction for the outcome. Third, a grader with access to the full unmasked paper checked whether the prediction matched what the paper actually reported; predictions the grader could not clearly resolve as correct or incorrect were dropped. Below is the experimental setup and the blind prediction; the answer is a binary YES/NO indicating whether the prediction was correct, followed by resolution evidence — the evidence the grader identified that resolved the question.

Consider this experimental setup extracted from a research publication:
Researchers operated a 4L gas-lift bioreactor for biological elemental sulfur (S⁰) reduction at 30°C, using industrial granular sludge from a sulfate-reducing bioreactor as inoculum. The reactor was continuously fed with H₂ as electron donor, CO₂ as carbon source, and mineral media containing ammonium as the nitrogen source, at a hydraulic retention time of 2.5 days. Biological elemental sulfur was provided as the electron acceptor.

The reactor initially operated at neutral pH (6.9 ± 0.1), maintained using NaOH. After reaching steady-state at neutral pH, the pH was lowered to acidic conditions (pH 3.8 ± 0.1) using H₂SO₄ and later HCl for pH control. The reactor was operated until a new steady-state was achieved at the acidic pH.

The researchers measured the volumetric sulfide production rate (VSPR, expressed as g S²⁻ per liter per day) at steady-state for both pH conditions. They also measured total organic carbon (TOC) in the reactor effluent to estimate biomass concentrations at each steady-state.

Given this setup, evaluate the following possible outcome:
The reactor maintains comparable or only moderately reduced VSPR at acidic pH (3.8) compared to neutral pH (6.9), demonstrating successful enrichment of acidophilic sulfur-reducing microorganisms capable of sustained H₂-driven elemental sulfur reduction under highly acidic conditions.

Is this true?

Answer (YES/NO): NO